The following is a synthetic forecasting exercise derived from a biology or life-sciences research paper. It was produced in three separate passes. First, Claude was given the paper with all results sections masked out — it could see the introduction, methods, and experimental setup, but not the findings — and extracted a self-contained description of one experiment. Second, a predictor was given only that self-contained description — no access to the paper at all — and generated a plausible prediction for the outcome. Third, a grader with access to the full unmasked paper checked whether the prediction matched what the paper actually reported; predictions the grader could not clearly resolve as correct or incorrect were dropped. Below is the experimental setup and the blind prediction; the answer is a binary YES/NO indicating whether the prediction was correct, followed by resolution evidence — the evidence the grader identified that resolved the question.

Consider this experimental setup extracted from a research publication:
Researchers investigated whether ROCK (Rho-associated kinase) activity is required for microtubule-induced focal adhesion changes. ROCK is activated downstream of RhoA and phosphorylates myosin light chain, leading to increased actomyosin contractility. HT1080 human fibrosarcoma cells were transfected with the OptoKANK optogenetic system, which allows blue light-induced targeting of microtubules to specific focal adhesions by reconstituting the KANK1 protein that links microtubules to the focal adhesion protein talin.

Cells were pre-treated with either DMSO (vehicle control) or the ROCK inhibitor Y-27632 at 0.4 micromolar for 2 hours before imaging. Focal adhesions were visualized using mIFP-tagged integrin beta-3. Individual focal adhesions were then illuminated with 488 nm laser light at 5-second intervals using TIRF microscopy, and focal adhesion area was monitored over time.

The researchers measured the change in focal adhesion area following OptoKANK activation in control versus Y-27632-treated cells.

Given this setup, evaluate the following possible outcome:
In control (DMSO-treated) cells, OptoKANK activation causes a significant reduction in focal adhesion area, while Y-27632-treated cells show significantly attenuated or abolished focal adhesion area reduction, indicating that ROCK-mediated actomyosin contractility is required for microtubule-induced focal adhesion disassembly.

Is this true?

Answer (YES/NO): YES